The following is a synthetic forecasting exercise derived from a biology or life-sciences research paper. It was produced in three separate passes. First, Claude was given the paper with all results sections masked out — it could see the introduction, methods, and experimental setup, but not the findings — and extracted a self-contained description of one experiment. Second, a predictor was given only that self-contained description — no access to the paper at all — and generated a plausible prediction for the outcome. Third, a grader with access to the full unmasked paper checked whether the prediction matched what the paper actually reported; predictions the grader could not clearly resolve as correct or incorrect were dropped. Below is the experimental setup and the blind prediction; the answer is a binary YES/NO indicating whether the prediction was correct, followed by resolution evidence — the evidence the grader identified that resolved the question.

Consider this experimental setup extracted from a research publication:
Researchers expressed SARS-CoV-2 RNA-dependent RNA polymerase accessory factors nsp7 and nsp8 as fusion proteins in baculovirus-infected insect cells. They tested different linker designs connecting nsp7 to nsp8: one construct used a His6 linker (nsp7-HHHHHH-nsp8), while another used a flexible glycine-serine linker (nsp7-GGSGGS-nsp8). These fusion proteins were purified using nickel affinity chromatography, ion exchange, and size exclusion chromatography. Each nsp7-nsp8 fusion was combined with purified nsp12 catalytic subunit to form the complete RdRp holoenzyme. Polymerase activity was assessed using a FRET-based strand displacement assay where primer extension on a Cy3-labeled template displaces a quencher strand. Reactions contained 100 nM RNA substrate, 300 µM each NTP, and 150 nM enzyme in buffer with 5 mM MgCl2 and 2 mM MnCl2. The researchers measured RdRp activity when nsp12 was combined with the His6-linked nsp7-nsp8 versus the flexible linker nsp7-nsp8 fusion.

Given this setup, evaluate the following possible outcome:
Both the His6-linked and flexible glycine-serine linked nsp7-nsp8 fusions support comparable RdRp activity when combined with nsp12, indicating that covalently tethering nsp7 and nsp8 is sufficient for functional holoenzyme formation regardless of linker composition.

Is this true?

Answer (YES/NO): NO